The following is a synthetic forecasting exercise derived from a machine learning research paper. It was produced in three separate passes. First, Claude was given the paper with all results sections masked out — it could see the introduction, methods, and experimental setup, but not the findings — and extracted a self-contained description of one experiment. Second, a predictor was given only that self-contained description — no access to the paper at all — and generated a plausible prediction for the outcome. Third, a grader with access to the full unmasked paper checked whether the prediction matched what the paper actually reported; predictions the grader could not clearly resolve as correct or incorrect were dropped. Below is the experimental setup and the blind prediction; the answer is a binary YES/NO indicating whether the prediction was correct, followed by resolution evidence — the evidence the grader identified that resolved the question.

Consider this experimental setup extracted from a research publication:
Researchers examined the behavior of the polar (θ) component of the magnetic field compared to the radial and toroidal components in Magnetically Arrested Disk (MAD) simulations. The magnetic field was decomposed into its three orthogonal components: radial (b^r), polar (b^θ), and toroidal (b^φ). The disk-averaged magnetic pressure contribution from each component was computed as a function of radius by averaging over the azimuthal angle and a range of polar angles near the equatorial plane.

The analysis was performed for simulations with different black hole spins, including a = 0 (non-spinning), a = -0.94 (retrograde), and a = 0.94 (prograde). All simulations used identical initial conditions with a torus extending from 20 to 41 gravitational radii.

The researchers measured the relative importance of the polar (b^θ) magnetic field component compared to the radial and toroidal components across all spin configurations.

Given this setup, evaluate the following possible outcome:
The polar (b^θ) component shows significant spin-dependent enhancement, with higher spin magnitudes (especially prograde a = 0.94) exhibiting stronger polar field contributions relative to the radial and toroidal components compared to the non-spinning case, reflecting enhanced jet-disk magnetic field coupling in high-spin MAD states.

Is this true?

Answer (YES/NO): NO